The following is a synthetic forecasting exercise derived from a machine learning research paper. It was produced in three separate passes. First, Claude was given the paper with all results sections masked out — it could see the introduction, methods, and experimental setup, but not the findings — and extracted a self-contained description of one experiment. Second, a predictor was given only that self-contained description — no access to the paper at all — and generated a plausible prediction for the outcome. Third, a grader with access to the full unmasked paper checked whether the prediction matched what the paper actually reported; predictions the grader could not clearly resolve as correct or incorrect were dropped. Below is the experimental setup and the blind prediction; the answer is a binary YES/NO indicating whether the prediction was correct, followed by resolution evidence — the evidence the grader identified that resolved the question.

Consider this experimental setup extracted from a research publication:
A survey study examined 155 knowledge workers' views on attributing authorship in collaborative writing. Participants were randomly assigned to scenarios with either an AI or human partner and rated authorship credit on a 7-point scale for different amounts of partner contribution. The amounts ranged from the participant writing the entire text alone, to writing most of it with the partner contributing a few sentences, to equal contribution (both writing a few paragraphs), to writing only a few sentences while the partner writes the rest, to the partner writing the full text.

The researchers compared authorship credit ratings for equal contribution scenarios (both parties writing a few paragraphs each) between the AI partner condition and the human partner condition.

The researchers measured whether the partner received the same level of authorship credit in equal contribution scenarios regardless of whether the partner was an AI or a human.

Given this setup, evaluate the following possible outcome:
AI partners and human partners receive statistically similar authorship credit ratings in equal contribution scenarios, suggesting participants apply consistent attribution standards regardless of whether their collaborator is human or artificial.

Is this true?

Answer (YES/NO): NO